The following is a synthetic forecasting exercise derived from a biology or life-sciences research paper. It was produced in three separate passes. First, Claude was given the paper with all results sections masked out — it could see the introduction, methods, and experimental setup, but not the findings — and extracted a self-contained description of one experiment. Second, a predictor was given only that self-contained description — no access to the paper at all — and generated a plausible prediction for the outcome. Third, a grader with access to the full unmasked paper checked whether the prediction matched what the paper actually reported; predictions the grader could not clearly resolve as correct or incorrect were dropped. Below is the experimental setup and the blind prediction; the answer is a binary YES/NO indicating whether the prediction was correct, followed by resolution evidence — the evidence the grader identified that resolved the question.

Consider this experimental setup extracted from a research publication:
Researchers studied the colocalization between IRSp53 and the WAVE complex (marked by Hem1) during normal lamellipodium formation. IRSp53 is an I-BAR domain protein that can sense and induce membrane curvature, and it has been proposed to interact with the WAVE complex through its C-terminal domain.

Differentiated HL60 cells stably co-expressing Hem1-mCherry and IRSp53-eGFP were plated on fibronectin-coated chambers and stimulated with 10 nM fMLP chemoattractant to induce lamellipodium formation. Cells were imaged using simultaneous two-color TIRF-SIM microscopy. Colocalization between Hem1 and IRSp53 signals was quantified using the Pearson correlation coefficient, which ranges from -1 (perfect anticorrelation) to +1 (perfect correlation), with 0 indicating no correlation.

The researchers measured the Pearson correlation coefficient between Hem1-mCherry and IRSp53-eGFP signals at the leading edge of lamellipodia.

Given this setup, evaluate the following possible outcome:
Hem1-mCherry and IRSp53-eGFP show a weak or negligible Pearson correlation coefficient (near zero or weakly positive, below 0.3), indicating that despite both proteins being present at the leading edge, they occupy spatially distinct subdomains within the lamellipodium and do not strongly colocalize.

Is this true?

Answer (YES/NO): NO